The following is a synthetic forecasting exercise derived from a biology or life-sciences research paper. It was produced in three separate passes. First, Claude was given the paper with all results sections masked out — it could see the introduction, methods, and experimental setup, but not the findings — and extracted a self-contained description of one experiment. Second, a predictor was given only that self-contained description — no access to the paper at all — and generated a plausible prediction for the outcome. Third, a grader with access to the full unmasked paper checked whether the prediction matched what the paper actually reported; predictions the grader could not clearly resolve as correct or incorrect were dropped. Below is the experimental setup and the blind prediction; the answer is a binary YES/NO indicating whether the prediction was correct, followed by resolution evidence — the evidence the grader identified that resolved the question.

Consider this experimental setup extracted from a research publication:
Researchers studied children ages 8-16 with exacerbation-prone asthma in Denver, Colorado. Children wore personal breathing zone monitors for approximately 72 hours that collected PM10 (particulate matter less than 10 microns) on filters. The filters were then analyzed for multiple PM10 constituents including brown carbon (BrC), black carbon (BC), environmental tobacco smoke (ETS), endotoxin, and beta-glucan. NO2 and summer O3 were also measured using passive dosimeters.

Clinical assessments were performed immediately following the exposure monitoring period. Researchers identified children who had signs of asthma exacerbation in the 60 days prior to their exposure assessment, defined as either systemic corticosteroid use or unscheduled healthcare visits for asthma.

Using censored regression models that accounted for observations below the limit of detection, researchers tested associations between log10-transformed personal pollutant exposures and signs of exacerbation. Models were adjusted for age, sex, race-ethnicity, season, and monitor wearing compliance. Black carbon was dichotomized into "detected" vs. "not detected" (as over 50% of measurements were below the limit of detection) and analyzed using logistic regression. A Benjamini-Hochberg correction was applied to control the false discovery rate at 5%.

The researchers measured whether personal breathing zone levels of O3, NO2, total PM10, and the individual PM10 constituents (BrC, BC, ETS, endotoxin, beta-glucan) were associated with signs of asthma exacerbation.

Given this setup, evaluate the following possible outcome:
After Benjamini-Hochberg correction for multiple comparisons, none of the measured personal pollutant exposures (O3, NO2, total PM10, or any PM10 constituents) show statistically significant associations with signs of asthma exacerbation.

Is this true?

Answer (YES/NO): NO